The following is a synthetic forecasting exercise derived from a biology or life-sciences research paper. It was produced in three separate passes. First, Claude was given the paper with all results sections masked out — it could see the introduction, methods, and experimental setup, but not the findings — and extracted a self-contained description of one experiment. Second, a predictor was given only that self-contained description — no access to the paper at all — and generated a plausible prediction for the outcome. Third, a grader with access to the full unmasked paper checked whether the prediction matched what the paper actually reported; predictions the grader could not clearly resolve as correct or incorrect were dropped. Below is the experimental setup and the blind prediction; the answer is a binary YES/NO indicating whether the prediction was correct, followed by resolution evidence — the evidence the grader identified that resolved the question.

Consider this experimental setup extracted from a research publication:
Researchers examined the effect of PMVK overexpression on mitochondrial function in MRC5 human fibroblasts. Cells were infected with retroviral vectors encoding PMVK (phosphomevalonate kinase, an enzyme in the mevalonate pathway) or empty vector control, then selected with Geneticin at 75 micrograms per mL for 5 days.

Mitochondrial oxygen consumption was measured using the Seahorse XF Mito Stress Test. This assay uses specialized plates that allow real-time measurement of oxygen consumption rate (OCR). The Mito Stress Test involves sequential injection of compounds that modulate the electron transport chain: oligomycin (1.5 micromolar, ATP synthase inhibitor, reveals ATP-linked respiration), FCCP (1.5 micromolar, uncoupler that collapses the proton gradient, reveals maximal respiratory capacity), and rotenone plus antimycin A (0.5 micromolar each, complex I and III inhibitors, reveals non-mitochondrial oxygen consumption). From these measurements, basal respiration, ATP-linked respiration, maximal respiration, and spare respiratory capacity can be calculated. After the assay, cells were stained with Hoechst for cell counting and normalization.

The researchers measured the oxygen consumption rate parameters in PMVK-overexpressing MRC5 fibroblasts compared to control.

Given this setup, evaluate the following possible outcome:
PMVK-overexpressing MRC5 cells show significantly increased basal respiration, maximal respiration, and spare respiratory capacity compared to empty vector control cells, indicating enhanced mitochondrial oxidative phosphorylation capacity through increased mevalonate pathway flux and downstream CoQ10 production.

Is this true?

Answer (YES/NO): NO